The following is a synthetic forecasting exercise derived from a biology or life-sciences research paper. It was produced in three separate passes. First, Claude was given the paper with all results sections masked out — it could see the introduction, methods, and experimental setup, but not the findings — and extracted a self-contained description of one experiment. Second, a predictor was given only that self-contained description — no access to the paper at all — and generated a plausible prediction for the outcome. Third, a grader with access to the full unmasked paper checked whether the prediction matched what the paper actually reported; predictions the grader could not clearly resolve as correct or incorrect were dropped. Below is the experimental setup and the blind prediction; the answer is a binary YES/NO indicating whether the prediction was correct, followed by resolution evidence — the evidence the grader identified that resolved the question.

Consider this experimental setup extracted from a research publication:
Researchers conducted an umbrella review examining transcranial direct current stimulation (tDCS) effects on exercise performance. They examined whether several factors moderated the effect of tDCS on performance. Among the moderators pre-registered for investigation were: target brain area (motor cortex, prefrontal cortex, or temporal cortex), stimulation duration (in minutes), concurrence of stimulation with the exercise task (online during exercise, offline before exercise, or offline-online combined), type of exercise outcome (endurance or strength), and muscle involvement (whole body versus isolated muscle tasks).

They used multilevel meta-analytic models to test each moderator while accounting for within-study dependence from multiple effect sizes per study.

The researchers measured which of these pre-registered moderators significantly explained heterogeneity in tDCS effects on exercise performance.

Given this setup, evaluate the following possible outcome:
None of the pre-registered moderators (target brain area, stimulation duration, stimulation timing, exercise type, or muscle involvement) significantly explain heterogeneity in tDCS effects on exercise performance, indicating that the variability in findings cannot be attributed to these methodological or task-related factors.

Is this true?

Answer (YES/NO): NO